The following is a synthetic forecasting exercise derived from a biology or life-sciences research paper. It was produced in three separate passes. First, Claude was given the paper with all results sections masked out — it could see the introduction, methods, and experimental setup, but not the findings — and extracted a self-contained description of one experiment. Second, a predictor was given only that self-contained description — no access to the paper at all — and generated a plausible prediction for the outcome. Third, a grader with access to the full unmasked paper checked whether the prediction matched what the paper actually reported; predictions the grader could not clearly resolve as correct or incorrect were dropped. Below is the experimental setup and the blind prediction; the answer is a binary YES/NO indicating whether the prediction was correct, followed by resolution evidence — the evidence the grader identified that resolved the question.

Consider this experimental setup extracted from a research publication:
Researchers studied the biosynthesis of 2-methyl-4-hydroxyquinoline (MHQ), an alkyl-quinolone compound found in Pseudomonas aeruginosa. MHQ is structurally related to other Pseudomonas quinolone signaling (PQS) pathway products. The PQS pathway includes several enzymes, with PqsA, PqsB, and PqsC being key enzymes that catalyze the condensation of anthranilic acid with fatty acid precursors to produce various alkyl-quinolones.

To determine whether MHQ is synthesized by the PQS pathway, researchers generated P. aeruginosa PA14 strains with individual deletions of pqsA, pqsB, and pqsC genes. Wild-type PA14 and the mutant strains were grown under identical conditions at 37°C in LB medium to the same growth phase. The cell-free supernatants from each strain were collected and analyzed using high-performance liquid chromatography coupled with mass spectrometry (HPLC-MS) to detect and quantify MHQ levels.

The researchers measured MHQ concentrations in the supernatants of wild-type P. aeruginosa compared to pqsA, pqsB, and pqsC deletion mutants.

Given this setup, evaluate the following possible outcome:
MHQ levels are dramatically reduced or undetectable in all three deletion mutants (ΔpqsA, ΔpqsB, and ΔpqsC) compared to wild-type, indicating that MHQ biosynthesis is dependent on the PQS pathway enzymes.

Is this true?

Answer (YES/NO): YES